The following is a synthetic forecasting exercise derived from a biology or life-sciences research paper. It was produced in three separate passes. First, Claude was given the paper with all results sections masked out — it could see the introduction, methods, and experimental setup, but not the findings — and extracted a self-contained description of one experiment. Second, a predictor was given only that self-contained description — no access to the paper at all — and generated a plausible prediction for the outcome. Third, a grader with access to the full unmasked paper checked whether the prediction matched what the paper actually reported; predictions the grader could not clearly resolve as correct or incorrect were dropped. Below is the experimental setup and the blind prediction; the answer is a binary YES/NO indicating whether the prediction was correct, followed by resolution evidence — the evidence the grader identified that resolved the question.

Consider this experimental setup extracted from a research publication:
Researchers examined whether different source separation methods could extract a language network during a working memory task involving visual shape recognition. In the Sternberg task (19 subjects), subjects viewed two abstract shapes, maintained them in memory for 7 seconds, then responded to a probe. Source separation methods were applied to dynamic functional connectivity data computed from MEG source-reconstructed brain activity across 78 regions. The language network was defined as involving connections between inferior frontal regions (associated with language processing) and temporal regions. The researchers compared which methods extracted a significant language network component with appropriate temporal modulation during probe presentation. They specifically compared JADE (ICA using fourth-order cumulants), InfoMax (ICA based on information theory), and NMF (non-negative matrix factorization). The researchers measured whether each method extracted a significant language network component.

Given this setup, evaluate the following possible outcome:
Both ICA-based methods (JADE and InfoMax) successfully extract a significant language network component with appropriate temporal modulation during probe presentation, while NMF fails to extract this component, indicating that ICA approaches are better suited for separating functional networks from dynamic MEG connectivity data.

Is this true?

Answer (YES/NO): NO